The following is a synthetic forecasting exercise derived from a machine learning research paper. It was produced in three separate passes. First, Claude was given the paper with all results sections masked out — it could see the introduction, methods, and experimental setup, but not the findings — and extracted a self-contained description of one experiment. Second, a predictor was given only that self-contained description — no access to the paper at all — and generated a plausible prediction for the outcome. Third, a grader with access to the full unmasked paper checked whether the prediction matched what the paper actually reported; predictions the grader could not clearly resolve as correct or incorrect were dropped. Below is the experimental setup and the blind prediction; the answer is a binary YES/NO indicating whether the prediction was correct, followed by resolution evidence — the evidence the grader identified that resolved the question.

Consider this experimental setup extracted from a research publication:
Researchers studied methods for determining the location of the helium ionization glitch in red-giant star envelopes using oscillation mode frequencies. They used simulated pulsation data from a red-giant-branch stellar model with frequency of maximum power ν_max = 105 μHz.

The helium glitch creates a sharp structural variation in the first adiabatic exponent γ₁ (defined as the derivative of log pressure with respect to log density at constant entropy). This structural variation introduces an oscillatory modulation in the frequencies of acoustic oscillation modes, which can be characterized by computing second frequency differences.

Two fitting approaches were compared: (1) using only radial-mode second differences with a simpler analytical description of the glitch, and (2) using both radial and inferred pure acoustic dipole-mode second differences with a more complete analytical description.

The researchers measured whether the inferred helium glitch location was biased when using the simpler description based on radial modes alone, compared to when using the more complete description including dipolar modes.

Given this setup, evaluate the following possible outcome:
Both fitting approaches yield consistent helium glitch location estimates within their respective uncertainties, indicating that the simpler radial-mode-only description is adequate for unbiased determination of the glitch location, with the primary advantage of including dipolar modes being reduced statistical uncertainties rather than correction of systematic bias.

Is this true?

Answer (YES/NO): NO